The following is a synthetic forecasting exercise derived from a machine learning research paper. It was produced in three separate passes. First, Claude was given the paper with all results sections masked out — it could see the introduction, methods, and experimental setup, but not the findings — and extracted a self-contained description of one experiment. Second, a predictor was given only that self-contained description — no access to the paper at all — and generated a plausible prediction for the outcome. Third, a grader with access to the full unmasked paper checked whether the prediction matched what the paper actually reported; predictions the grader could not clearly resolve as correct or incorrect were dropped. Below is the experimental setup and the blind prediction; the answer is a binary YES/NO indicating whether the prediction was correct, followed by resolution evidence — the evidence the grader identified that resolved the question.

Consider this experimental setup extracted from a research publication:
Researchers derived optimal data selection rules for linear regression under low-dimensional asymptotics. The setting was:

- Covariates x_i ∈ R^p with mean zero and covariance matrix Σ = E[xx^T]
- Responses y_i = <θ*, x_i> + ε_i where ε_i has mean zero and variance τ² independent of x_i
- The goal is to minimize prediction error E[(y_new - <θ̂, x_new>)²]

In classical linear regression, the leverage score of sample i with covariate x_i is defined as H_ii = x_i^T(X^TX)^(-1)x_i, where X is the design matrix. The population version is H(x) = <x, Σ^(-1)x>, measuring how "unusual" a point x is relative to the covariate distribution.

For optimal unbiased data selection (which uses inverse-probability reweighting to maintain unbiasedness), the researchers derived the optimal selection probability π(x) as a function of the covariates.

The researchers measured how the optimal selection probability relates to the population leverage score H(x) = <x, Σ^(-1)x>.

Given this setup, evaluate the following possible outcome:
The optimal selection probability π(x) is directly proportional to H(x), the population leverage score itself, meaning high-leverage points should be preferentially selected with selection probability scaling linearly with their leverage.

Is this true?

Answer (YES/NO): NO